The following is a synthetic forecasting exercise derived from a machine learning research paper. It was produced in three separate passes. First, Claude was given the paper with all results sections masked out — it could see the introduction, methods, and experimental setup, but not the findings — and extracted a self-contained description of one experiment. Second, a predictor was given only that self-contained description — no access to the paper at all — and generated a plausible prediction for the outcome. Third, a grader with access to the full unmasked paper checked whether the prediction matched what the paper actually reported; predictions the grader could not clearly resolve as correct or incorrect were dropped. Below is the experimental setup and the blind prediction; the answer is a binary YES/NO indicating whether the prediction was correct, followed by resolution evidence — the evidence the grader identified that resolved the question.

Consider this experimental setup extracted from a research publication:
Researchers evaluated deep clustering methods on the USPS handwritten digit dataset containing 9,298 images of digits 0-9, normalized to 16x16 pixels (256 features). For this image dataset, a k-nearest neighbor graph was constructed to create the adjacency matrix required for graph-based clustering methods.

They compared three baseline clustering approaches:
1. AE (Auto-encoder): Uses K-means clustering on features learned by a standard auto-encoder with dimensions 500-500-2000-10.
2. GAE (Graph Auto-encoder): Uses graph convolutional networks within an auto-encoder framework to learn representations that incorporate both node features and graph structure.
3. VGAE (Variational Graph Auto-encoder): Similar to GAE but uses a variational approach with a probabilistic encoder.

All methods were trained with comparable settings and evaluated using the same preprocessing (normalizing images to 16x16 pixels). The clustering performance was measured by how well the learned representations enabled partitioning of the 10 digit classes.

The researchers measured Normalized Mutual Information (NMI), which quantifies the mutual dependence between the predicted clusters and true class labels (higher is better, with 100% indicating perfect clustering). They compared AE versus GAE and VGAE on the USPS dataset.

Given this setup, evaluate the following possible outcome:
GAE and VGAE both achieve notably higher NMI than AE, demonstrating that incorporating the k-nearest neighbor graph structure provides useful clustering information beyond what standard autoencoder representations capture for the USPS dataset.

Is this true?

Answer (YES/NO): NO